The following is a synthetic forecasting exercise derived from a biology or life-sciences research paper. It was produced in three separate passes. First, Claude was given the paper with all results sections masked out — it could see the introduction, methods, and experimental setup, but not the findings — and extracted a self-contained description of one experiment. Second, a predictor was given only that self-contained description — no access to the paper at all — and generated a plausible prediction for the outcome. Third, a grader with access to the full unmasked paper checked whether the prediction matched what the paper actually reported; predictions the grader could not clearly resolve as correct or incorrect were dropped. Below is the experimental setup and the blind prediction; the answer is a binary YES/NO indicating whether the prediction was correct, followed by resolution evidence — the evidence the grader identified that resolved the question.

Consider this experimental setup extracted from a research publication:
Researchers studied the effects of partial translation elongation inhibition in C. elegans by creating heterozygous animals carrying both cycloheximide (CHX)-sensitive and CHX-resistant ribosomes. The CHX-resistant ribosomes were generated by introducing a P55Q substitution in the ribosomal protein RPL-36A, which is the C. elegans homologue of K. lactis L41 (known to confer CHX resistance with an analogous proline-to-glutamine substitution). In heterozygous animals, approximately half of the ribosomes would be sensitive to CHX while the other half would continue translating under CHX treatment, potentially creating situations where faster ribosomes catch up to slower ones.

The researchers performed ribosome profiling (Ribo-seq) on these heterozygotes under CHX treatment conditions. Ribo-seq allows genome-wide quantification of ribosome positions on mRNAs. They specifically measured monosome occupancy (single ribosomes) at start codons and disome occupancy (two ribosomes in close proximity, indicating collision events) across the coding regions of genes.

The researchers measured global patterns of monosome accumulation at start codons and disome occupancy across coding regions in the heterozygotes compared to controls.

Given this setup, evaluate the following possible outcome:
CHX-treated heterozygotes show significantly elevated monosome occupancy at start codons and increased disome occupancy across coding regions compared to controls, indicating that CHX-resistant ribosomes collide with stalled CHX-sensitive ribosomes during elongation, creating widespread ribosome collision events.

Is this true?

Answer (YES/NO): NO